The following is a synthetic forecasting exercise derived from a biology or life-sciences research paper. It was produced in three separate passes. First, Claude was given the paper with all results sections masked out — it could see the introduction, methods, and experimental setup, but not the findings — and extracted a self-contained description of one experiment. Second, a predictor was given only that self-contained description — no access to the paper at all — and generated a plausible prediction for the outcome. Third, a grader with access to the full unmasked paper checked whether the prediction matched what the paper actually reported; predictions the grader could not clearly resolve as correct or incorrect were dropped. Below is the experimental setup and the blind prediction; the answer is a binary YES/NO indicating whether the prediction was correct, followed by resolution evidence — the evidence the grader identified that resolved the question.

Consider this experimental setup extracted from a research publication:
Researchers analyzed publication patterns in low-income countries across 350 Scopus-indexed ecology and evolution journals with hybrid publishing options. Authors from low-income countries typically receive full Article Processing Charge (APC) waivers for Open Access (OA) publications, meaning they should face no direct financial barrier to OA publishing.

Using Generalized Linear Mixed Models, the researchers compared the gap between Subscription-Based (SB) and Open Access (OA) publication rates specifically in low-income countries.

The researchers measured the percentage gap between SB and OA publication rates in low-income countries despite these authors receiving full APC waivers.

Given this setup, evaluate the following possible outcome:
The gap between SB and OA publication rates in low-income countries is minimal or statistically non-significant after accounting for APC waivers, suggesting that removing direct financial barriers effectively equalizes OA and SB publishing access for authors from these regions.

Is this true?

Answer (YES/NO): NO